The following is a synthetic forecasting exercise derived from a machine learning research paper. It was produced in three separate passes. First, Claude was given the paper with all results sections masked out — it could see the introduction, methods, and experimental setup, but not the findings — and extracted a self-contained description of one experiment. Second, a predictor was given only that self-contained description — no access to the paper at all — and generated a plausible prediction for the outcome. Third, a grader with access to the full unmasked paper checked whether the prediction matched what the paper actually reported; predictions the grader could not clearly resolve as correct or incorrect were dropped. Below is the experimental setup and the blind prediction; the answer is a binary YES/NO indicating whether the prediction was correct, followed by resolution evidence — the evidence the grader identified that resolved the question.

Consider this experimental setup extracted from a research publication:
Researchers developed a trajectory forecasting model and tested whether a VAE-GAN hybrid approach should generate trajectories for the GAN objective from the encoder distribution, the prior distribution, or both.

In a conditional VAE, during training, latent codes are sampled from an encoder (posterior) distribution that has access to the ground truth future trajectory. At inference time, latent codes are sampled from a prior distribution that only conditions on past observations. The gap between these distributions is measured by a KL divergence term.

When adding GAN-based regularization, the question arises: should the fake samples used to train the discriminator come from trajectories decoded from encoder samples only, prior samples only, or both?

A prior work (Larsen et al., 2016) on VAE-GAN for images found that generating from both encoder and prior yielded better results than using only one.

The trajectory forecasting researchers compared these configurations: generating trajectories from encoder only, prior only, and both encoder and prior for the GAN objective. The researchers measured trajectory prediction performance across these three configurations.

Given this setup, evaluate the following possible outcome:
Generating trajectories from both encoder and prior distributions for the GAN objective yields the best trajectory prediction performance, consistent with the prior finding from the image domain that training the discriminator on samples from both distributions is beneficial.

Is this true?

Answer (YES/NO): YES